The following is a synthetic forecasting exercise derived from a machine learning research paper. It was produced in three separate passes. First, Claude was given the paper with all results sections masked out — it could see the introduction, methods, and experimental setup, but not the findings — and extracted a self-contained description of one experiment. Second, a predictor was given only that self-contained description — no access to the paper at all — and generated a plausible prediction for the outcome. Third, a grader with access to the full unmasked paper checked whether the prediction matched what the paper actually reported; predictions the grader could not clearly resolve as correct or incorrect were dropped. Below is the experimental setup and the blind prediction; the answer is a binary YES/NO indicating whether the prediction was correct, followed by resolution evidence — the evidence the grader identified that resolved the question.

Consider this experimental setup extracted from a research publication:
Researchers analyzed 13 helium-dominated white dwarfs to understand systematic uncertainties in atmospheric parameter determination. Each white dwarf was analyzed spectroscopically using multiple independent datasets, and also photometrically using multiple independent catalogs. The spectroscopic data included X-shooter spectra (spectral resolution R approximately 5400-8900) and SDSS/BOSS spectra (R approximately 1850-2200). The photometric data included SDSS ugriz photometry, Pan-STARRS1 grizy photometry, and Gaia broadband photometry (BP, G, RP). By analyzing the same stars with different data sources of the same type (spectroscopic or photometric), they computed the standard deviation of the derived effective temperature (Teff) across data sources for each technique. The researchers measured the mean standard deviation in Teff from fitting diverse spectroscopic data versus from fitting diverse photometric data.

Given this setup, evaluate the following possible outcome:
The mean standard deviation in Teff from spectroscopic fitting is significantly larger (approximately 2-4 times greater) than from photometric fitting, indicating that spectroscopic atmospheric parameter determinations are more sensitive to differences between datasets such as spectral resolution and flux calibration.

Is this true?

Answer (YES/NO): NO